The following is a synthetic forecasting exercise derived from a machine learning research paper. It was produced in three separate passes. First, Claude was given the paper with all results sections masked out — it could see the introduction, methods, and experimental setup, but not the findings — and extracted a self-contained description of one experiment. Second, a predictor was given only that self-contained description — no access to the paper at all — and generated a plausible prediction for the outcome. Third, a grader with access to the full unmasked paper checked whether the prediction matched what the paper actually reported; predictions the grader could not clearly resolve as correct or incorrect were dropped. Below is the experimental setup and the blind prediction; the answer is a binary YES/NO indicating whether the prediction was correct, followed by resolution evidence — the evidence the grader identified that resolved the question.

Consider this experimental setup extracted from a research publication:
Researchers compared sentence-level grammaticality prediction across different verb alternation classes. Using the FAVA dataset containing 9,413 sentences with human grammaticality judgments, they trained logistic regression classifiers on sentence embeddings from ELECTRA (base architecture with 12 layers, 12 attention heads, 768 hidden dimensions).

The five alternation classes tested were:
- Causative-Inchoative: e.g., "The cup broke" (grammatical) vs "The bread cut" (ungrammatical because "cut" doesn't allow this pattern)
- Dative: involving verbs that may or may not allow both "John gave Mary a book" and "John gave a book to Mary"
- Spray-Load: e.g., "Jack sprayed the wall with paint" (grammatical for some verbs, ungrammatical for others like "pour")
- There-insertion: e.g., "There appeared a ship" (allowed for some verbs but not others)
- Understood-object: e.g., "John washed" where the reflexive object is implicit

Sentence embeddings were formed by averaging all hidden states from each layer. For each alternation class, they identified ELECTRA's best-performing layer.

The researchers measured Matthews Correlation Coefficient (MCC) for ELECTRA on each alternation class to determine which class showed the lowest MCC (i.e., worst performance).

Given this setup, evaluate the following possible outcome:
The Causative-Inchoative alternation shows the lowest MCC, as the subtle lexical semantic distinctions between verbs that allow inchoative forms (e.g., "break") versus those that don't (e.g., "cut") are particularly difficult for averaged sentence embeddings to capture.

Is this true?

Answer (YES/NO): NO